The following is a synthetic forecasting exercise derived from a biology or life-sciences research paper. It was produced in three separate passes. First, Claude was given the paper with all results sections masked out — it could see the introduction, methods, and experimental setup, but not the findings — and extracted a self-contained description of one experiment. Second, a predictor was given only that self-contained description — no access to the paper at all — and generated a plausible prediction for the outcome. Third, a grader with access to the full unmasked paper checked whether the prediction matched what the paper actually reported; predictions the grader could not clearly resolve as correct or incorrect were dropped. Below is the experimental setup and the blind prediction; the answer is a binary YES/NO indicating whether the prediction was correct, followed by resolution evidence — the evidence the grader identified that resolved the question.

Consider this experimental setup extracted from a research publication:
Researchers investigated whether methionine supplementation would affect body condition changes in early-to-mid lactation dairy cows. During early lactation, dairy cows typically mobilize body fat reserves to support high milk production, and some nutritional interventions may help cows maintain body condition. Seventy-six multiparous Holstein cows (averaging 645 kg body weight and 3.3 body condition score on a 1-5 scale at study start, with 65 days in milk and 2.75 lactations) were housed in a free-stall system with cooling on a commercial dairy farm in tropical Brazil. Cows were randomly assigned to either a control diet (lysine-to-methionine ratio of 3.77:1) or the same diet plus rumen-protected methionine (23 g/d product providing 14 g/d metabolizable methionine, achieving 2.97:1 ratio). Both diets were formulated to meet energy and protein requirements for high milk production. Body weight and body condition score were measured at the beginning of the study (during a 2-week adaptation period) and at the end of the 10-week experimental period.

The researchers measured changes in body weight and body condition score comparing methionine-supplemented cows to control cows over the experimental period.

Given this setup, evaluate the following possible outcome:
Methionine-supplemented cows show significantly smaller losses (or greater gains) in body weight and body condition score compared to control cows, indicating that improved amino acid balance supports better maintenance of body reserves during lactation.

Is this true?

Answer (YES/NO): NO